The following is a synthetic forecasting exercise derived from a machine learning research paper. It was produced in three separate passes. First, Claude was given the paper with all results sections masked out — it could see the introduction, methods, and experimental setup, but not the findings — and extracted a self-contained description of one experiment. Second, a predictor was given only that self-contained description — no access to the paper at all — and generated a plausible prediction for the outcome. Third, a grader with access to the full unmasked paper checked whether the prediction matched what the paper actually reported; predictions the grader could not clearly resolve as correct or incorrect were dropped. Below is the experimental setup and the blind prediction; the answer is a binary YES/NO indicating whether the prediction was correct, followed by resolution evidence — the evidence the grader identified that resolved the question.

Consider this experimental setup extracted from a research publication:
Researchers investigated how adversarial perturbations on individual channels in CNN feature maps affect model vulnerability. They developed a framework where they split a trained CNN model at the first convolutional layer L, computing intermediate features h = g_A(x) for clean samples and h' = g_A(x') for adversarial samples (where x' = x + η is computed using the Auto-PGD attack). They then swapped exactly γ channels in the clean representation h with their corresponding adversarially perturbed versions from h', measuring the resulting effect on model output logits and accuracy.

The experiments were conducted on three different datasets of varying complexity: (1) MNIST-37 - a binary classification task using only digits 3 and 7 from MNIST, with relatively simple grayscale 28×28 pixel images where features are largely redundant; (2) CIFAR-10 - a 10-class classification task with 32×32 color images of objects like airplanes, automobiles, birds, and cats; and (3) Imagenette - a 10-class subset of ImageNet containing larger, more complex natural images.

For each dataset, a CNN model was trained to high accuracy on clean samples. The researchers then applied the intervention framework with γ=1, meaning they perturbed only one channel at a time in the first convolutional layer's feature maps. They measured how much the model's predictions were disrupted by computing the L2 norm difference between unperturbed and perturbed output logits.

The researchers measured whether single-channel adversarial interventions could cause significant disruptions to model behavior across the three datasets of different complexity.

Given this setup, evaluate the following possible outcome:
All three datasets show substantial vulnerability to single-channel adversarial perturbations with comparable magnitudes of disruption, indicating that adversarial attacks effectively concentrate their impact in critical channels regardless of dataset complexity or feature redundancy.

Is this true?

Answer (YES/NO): NO